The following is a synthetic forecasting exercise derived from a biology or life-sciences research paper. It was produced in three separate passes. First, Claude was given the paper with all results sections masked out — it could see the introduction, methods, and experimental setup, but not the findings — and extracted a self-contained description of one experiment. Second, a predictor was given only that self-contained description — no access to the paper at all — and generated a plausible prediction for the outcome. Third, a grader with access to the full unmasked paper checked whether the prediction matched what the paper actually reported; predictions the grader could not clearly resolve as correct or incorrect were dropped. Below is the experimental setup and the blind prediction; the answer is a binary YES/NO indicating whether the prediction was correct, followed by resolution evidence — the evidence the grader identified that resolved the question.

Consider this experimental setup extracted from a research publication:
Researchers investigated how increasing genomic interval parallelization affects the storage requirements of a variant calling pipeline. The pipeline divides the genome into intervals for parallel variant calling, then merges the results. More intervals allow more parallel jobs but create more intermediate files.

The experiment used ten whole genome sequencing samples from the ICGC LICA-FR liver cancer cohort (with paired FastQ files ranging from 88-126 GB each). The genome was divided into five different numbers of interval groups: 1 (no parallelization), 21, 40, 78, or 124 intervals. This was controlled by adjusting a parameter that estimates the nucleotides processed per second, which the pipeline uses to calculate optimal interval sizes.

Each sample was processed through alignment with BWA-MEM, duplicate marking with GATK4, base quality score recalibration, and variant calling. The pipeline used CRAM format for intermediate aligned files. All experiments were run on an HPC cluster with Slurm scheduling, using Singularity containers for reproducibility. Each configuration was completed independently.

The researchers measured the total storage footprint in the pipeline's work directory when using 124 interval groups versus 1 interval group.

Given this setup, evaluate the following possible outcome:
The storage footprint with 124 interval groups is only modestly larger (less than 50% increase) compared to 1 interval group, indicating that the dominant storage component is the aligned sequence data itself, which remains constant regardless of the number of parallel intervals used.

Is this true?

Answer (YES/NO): NO